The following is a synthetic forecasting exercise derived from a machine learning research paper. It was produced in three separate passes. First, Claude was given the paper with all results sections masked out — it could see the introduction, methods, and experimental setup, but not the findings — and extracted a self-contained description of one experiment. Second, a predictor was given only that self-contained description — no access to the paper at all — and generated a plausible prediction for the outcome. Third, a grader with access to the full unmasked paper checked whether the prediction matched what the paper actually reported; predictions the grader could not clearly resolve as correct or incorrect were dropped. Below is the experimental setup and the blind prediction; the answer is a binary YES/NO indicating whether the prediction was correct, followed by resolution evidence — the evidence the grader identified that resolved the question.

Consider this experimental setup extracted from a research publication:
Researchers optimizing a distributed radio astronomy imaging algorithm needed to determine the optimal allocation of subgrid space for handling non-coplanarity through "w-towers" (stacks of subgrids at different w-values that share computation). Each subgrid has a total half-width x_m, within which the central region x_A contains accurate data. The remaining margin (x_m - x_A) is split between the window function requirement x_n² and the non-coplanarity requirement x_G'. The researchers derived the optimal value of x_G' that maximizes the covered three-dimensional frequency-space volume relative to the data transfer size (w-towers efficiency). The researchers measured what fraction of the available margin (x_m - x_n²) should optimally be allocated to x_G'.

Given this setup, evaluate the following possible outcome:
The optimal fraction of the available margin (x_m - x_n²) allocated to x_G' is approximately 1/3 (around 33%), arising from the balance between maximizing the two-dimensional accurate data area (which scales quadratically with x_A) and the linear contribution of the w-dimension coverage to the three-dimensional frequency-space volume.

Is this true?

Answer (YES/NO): YES